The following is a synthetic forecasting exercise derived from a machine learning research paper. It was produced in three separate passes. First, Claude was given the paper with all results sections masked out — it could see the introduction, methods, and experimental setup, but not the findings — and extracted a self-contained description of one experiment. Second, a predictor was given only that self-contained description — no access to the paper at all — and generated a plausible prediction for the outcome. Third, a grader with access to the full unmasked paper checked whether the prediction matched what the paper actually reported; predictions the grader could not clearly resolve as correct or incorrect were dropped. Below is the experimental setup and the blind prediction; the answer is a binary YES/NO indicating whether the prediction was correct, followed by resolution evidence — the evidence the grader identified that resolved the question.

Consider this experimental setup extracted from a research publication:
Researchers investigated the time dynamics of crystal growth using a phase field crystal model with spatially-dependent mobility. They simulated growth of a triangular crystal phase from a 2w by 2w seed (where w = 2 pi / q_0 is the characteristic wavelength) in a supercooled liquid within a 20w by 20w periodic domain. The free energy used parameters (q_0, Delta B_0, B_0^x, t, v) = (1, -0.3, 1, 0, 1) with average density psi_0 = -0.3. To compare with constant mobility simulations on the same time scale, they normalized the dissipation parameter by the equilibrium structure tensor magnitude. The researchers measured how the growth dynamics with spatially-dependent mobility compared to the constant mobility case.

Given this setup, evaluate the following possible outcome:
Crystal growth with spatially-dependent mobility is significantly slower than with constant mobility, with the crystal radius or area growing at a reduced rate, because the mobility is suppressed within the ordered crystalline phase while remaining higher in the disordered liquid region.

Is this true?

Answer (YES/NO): NO